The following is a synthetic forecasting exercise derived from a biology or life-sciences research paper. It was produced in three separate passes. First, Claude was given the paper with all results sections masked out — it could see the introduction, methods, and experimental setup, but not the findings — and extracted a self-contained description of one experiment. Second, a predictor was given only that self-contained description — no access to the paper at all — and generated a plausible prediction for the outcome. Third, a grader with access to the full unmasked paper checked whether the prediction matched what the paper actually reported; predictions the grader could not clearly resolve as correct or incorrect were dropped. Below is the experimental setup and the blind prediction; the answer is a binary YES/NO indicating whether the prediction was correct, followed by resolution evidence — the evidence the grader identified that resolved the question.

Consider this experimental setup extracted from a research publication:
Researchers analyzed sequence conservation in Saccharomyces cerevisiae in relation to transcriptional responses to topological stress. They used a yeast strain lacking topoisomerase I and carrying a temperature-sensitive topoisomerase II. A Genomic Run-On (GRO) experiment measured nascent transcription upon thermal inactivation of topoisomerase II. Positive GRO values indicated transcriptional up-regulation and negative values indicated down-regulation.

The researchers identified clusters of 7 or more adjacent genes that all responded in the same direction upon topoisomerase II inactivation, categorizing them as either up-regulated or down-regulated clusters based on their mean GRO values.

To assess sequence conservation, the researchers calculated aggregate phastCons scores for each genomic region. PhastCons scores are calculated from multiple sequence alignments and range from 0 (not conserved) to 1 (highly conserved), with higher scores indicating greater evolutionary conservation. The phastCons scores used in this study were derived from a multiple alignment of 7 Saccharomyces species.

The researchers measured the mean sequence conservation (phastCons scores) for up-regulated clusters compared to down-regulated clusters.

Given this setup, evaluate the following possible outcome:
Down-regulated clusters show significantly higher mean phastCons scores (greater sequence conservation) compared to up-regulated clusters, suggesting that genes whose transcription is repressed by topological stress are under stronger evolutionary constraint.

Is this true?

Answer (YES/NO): YES